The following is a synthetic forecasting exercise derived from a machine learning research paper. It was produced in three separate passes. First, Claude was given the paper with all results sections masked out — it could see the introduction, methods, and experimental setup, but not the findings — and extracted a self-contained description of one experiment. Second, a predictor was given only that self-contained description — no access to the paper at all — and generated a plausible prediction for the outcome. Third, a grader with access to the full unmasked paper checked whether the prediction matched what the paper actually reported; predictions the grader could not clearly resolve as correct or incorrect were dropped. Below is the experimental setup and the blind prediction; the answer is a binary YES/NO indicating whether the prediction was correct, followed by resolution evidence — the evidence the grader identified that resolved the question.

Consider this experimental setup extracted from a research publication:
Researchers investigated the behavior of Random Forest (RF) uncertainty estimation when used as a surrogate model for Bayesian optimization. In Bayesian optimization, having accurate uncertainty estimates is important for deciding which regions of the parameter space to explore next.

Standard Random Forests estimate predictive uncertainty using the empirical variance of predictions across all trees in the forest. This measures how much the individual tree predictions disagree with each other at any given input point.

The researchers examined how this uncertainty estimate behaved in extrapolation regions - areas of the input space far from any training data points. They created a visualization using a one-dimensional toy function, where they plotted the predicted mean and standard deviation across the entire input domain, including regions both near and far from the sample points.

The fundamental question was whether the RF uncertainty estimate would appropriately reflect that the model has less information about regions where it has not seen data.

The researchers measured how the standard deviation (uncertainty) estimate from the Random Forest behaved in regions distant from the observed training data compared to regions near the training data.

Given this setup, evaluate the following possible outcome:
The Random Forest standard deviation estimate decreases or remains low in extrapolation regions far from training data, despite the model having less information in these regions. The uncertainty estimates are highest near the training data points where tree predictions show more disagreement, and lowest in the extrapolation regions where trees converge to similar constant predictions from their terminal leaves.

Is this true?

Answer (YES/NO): YES